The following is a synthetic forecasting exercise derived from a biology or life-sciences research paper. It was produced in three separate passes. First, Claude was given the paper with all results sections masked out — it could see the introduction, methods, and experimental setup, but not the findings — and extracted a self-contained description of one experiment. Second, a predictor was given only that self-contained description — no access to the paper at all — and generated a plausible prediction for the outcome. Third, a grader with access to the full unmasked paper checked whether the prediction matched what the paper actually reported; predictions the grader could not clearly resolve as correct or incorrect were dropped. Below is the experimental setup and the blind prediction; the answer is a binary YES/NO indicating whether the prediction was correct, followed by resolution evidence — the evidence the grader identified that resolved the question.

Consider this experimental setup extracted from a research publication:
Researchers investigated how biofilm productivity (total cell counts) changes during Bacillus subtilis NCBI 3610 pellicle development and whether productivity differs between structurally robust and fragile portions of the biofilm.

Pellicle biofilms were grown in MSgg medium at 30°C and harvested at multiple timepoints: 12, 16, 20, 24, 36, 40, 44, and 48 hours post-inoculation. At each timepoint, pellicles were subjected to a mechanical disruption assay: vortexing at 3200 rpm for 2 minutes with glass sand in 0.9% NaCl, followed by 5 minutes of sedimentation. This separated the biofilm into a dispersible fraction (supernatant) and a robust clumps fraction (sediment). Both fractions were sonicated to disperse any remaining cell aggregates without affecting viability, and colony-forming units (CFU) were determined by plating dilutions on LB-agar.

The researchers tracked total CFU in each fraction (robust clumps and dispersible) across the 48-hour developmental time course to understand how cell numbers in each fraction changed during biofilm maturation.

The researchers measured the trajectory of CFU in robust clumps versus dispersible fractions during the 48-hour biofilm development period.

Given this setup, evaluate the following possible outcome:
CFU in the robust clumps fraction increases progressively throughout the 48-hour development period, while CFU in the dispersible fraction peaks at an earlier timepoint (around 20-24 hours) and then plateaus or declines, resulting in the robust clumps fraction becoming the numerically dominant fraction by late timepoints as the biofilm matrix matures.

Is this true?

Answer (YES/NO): NO